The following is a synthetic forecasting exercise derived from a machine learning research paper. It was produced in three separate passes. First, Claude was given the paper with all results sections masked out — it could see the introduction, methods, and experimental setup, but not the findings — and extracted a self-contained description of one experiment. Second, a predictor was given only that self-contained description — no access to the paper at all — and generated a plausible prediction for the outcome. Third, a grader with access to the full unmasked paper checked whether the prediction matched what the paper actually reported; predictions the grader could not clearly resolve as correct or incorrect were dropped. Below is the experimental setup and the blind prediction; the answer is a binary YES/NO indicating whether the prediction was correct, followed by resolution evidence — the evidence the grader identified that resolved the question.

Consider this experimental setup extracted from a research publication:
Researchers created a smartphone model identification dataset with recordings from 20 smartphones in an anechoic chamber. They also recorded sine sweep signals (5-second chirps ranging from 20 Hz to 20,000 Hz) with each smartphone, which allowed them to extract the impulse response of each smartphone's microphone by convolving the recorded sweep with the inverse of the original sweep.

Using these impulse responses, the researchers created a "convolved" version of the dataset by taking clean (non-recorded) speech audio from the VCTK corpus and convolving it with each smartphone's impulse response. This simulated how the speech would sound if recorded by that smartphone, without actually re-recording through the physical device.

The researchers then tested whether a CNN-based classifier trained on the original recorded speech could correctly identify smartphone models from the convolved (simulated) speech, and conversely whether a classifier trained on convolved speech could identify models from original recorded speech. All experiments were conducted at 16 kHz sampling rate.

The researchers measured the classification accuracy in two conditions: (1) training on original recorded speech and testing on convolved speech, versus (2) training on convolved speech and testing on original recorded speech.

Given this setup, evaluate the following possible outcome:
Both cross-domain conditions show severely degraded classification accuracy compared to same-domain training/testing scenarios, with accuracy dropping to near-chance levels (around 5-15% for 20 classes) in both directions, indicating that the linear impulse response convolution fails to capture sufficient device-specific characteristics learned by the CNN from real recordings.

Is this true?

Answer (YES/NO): NO